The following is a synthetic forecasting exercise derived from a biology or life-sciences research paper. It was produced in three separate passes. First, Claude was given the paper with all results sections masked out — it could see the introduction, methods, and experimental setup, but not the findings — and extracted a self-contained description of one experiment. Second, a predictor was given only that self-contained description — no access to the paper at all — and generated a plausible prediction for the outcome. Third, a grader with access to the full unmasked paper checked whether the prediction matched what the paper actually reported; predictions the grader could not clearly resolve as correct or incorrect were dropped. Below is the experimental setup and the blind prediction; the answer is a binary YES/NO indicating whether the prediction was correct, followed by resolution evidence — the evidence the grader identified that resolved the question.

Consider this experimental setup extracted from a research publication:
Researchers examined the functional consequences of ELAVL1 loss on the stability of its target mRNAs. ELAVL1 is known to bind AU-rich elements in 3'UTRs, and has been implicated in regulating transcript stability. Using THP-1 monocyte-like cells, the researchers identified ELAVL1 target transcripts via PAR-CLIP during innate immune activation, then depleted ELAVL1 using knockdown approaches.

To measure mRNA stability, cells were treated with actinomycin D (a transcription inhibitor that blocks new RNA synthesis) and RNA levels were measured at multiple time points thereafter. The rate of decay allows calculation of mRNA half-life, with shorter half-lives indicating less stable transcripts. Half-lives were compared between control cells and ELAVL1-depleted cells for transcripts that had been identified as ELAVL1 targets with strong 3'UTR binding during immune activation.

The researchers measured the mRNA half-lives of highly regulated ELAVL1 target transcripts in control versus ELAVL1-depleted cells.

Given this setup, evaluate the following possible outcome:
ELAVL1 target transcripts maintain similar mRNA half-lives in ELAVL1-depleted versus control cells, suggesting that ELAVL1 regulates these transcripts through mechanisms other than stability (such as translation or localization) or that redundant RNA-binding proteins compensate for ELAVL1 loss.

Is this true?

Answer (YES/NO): NO